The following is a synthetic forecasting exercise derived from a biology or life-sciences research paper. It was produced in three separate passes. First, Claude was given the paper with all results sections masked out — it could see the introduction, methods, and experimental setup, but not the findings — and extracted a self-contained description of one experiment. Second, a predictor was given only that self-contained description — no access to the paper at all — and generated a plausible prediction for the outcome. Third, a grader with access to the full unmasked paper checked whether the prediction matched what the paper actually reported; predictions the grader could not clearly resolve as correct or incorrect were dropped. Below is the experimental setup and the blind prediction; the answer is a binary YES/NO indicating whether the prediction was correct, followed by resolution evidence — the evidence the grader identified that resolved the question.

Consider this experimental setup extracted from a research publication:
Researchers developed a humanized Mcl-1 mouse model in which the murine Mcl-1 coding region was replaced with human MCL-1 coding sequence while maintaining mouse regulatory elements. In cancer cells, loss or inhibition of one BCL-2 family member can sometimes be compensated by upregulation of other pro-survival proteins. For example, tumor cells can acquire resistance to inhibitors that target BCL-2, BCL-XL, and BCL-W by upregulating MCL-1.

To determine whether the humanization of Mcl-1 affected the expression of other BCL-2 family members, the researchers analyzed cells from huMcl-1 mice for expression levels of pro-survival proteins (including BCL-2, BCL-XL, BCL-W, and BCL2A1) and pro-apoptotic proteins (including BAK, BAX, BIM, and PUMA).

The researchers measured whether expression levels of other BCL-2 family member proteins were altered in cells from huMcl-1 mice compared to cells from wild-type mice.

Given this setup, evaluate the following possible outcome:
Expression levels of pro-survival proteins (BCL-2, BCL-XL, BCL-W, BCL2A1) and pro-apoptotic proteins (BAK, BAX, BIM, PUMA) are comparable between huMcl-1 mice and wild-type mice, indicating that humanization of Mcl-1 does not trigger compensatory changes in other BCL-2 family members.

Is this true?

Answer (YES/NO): YES